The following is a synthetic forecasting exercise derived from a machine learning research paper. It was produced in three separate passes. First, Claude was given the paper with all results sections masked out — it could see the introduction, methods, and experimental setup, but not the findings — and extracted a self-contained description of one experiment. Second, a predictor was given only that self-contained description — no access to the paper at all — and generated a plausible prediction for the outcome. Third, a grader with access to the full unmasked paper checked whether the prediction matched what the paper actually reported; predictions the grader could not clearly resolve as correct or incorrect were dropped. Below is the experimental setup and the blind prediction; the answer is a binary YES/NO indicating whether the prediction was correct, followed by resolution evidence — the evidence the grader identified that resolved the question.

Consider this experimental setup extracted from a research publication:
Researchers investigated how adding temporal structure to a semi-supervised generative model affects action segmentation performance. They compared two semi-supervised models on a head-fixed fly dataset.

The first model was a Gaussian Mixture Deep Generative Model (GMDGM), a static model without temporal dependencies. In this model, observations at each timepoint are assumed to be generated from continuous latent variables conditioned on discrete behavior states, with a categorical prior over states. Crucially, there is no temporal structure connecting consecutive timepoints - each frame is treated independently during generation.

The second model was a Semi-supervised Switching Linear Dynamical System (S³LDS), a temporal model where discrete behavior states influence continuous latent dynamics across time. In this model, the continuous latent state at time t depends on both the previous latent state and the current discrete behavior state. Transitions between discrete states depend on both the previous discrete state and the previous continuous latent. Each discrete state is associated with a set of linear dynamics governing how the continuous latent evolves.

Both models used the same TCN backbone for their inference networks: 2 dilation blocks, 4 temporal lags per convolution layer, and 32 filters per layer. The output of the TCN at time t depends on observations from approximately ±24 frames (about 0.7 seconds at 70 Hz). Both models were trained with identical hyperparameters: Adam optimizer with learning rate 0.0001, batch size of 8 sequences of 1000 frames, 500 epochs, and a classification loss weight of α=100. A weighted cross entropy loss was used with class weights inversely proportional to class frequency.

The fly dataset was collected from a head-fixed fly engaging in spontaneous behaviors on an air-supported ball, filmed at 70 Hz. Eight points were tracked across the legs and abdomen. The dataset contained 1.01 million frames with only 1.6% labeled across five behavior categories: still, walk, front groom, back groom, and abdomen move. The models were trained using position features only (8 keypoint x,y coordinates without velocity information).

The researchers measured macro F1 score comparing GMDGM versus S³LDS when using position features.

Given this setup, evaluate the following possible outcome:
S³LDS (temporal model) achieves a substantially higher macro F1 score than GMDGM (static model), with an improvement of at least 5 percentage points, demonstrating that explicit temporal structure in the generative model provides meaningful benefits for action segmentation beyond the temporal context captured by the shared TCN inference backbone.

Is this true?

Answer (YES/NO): NO